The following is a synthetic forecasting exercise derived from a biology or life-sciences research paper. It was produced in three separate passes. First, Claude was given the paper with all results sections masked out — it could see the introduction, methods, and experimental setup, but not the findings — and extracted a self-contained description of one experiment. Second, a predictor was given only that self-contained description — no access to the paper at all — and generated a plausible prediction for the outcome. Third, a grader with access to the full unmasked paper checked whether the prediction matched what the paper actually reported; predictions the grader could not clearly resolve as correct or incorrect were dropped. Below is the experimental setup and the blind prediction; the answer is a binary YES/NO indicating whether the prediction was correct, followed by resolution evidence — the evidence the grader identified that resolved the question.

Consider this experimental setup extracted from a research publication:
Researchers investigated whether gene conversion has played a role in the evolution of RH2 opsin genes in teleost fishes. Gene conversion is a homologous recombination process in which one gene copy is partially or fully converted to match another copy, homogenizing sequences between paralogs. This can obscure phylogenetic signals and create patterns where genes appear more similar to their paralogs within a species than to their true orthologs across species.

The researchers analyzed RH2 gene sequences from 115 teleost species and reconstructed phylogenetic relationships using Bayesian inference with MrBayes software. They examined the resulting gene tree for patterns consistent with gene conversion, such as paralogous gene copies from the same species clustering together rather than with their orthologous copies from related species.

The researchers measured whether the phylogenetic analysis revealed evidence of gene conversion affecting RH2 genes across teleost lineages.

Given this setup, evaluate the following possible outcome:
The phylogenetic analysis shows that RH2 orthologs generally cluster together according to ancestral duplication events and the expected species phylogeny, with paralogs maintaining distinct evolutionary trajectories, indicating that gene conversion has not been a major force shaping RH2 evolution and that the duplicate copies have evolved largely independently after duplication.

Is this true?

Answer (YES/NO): NO